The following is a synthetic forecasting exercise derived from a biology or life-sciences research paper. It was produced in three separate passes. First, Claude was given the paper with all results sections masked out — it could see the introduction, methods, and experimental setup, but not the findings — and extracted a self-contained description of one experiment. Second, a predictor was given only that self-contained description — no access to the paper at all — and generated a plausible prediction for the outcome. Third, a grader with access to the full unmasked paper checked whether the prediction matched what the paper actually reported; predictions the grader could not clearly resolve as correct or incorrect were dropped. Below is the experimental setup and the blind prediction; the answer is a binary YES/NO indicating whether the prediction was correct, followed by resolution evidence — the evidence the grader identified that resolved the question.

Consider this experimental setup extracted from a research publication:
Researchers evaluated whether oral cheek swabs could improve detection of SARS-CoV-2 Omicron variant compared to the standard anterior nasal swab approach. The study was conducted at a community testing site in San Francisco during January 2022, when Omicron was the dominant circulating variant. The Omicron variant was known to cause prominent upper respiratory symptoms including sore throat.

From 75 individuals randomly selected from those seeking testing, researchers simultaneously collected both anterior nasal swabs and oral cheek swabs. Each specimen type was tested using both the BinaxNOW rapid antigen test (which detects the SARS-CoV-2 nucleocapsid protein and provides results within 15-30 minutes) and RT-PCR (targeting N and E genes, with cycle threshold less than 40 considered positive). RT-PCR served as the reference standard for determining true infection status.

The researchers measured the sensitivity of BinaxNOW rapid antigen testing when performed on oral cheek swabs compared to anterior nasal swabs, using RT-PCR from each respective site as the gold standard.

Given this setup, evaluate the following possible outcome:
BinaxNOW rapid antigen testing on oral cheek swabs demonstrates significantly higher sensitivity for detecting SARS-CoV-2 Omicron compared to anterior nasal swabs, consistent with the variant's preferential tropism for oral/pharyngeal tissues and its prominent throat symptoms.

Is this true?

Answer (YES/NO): NO